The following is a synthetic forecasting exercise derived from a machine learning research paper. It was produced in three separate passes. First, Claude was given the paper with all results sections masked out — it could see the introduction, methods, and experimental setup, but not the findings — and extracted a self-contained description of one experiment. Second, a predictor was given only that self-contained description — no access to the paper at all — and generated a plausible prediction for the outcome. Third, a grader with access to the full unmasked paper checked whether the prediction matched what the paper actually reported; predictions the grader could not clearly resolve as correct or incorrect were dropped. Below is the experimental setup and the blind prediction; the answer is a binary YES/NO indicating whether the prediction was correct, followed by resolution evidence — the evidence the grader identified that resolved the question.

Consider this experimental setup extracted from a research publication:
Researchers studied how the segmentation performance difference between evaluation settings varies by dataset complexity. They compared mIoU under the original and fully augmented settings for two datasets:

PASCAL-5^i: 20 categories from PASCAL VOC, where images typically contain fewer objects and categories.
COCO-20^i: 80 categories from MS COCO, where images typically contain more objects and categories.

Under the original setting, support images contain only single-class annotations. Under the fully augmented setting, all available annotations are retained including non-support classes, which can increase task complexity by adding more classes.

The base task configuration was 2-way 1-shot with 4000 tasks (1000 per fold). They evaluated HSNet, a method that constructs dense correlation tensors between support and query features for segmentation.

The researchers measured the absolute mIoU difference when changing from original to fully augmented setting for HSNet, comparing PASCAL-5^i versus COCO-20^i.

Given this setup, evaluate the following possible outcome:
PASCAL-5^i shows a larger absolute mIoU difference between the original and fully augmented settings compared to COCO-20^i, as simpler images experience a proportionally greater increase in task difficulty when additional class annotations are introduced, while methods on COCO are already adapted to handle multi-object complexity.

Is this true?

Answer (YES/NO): NO